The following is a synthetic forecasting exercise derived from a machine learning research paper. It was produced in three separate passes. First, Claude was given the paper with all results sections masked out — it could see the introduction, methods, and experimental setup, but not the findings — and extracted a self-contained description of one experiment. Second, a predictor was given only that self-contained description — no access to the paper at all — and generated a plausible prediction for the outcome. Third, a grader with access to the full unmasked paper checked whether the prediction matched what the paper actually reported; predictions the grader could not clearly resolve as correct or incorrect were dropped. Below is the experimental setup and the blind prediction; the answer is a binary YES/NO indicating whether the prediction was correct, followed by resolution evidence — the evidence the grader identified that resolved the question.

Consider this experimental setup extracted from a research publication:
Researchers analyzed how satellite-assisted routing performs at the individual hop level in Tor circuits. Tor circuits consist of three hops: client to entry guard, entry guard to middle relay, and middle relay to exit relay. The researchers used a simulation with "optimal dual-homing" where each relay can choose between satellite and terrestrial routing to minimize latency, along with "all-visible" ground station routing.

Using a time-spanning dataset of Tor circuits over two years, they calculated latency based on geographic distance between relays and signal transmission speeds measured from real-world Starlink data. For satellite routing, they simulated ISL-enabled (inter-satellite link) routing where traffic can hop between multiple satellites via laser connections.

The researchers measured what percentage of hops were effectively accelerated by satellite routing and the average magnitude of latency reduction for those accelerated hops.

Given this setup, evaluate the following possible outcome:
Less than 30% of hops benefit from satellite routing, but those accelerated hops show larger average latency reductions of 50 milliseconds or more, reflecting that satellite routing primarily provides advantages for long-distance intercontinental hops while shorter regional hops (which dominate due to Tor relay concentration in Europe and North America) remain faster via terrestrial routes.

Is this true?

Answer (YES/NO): NO